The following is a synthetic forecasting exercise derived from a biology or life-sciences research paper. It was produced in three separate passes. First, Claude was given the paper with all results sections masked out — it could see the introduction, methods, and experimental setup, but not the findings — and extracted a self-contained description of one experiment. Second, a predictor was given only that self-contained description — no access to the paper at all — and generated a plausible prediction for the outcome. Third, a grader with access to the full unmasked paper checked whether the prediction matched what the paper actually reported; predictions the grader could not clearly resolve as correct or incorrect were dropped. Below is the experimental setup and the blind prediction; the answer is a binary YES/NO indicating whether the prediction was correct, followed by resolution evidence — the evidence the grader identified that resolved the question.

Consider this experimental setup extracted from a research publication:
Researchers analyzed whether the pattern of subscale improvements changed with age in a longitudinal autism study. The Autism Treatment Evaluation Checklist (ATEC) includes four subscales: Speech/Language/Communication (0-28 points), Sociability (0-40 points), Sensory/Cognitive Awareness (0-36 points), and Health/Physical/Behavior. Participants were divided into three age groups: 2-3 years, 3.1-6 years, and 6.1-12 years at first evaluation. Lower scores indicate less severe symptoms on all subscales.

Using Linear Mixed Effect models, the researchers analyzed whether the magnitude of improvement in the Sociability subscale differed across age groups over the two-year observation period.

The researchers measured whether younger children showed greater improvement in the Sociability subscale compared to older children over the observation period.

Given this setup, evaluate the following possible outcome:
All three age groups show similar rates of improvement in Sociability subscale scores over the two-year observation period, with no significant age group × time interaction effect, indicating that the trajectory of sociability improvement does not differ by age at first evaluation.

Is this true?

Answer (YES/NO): NO